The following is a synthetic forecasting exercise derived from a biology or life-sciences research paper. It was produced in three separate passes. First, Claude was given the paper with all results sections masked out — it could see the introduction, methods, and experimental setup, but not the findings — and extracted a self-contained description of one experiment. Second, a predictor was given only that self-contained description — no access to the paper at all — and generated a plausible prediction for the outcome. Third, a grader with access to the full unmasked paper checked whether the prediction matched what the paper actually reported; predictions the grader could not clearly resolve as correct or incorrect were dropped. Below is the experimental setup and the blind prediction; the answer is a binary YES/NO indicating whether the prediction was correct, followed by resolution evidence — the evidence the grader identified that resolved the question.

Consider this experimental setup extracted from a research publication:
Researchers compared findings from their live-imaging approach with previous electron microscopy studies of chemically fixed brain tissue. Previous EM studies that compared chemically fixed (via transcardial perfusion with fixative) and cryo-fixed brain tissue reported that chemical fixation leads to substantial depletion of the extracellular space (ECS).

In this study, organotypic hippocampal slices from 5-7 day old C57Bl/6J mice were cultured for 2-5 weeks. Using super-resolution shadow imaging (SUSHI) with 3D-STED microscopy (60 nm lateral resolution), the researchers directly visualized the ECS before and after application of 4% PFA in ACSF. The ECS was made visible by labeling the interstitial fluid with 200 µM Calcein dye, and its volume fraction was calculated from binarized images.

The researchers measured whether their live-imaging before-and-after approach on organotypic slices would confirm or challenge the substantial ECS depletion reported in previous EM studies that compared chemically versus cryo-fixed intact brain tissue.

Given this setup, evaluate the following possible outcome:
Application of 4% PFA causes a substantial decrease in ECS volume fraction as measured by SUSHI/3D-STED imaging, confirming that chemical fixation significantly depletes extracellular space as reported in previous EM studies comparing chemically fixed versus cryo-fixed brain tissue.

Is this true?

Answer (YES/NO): NO